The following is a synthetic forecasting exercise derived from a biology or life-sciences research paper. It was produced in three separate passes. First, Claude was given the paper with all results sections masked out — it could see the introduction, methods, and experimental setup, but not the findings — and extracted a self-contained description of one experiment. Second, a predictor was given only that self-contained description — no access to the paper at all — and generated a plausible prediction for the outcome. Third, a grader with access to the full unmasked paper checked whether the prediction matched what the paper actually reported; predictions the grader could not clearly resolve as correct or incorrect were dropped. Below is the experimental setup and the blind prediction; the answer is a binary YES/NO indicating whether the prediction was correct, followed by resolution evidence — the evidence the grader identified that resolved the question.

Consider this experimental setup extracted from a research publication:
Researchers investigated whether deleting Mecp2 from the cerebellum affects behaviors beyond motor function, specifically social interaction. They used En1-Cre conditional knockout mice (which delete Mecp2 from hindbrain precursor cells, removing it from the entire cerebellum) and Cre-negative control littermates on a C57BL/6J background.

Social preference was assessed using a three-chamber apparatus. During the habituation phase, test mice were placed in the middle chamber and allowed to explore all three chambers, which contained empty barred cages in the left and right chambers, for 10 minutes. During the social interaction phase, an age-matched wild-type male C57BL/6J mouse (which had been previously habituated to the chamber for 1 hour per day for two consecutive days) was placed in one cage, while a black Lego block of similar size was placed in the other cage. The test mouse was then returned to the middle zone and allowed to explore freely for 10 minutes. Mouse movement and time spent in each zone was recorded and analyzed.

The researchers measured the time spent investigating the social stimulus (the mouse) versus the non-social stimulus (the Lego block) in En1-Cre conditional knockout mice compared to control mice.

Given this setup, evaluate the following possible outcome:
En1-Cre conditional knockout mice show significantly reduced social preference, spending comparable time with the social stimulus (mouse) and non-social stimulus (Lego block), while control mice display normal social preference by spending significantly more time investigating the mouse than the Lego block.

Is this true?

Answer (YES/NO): NO